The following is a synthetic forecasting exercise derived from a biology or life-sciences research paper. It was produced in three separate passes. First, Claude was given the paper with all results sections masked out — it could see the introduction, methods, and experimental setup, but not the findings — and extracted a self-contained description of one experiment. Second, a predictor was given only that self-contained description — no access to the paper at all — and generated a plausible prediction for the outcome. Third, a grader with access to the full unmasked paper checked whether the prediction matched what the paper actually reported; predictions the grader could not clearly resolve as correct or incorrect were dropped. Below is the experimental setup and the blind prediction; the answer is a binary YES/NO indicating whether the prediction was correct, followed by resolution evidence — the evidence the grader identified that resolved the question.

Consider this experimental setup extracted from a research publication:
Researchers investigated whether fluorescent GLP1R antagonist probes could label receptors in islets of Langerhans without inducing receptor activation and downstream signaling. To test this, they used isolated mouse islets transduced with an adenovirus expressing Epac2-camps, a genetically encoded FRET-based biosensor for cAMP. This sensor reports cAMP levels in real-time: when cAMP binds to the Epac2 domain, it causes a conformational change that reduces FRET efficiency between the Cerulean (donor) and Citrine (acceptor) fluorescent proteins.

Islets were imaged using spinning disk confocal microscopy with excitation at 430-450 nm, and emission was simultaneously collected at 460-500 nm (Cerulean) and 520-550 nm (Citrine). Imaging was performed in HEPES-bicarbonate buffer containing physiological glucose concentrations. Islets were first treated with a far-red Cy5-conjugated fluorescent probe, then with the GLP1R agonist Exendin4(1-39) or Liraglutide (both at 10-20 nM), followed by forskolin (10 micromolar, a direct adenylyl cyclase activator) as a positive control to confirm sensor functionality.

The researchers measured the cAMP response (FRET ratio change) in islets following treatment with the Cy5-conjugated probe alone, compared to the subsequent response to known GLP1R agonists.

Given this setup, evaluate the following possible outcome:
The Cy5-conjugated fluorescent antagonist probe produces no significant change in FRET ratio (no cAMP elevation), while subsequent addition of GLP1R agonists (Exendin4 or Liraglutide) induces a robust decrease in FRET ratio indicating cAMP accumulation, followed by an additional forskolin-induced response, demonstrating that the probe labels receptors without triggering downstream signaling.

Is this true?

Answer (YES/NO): YES